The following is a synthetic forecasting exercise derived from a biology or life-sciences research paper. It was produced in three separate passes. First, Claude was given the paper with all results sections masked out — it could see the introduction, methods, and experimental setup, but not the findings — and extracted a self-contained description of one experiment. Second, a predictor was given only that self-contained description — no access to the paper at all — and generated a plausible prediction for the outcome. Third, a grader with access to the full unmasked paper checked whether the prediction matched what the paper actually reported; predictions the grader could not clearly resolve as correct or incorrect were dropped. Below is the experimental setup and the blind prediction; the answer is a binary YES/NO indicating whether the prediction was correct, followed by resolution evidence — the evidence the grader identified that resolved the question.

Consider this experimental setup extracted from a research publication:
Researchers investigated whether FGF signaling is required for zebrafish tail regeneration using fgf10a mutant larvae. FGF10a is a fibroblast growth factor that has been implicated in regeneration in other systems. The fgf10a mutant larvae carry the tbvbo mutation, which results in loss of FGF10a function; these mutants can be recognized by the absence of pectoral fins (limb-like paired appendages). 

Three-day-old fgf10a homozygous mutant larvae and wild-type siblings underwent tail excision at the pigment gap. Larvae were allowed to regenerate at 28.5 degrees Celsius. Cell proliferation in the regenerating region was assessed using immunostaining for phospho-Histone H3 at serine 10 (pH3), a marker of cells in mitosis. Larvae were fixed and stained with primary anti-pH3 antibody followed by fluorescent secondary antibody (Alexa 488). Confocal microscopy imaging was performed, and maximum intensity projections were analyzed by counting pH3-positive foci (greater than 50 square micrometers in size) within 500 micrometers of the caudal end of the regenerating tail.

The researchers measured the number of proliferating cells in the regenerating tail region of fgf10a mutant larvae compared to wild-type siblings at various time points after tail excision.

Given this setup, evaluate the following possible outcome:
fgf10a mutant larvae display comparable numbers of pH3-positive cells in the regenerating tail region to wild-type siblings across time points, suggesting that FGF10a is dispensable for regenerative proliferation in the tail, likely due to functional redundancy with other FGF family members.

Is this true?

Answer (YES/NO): NO